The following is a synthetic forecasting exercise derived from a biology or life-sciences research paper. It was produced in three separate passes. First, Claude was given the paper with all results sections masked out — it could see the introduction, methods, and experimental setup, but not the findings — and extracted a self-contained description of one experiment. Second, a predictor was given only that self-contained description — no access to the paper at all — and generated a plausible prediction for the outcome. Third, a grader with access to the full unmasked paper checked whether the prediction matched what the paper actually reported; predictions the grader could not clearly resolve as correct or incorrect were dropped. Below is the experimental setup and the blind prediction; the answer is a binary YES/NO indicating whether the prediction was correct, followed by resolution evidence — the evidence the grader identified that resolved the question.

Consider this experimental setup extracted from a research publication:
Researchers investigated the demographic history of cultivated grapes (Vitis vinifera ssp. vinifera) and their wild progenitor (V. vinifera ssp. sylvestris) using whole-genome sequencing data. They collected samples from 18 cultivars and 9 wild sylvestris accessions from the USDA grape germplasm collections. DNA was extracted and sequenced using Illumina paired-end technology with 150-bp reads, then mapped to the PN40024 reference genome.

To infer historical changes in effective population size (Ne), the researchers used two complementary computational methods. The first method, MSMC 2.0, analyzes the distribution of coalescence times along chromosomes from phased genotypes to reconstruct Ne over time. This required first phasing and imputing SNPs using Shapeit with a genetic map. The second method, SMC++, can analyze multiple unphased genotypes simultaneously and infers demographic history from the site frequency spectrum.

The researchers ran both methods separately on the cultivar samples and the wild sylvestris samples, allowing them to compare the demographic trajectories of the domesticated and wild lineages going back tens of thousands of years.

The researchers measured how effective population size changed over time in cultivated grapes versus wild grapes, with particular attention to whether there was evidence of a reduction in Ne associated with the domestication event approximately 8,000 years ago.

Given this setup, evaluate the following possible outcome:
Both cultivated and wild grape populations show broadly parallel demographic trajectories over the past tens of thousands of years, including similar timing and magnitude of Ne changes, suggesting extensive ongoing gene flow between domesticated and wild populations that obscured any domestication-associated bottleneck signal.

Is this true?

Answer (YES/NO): NO